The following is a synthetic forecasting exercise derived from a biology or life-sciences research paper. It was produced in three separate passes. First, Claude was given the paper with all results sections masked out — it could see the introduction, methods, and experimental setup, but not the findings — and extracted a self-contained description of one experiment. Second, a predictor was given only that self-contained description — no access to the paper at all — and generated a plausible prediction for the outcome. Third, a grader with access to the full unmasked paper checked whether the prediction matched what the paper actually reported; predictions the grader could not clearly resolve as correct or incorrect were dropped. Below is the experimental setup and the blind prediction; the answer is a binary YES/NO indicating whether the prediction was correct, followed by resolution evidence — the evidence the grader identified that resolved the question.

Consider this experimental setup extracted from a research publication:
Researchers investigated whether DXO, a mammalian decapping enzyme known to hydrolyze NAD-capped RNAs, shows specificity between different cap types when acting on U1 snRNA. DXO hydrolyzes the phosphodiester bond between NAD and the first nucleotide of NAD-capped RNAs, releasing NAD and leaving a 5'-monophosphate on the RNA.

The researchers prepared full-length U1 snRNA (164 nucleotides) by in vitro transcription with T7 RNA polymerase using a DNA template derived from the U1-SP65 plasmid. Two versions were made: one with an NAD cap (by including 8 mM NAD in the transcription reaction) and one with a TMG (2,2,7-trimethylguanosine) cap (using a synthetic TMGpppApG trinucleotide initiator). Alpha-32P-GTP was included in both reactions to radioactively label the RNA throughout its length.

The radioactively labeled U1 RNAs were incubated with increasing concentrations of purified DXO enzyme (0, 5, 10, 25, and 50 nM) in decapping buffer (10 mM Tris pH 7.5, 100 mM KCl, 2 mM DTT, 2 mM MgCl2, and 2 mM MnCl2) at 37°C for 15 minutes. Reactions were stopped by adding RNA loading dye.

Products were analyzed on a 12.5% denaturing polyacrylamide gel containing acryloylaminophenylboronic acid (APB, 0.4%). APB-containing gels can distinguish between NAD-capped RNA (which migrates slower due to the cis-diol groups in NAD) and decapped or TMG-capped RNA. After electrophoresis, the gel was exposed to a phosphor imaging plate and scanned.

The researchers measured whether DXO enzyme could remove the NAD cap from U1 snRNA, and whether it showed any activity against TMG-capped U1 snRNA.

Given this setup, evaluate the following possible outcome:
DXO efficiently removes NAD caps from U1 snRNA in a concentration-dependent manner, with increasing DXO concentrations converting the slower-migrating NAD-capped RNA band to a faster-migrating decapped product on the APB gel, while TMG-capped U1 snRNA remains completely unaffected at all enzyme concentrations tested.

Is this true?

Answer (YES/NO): NO